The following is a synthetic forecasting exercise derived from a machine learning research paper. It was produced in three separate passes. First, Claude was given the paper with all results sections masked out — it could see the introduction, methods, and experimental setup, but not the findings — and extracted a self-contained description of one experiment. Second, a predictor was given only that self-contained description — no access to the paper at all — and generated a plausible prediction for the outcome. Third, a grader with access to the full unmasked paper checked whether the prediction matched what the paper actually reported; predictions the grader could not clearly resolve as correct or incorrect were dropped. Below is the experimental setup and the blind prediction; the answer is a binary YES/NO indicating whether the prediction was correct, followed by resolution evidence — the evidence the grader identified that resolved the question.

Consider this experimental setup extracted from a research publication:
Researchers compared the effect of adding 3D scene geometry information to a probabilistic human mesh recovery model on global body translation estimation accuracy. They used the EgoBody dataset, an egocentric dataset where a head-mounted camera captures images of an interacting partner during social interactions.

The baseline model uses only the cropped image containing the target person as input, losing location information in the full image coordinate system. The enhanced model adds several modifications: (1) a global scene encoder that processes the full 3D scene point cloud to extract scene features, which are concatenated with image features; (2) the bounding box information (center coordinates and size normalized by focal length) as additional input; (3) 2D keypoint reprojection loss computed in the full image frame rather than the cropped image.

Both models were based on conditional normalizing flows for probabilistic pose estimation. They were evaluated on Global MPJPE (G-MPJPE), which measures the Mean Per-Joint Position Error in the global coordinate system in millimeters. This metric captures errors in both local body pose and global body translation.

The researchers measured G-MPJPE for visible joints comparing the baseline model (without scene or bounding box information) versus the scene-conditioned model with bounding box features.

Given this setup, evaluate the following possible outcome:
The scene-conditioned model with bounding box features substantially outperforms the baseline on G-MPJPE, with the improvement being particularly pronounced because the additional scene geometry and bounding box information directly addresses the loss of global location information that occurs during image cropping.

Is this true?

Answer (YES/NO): YES